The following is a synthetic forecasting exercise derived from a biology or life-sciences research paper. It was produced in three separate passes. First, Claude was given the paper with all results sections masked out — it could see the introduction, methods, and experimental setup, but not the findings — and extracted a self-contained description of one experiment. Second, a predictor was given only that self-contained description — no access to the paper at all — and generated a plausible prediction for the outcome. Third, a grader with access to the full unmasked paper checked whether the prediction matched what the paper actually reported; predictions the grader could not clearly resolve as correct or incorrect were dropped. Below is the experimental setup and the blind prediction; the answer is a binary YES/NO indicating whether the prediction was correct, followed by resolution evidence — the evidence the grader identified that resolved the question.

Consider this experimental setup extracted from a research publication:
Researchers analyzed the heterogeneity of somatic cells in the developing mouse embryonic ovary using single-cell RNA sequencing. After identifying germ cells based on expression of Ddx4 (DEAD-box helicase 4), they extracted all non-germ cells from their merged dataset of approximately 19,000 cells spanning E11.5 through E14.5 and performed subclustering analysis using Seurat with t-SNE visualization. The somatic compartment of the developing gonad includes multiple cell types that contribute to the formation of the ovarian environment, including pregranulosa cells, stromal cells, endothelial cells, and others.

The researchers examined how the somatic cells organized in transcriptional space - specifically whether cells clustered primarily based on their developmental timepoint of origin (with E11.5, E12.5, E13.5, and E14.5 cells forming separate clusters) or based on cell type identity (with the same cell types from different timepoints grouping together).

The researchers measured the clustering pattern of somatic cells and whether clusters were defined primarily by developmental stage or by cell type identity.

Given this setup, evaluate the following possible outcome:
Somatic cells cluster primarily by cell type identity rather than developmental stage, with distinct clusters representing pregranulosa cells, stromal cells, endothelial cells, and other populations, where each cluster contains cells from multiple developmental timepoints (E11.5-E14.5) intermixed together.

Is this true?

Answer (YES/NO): YES